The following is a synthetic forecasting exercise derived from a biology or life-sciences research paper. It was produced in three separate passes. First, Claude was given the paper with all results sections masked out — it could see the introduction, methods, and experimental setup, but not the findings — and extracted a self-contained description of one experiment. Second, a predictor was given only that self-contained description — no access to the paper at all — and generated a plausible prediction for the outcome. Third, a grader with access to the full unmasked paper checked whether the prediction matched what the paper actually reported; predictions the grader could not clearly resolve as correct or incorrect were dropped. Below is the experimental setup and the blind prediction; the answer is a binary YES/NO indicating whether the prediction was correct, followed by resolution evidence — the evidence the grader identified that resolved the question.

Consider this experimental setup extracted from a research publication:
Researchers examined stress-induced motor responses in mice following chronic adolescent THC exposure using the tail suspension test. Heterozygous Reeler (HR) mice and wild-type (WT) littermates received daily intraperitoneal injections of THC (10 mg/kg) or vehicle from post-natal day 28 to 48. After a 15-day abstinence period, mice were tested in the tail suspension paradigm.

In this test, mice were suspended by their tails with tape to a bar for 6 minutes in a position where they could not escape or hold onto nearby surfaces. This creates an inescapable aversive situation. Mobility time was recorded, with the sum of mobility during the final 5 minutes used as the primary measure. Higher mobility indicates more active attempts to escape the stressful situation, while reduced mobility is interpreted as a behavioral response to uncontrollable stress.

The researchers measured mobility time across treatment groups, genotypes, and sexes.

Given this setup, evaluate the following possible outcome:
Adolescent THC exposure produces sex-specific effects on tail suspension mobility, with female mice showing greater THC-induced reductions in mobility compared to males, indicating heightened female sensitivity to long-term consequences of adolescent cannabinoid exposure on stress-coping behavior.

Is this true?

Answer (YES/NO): NO